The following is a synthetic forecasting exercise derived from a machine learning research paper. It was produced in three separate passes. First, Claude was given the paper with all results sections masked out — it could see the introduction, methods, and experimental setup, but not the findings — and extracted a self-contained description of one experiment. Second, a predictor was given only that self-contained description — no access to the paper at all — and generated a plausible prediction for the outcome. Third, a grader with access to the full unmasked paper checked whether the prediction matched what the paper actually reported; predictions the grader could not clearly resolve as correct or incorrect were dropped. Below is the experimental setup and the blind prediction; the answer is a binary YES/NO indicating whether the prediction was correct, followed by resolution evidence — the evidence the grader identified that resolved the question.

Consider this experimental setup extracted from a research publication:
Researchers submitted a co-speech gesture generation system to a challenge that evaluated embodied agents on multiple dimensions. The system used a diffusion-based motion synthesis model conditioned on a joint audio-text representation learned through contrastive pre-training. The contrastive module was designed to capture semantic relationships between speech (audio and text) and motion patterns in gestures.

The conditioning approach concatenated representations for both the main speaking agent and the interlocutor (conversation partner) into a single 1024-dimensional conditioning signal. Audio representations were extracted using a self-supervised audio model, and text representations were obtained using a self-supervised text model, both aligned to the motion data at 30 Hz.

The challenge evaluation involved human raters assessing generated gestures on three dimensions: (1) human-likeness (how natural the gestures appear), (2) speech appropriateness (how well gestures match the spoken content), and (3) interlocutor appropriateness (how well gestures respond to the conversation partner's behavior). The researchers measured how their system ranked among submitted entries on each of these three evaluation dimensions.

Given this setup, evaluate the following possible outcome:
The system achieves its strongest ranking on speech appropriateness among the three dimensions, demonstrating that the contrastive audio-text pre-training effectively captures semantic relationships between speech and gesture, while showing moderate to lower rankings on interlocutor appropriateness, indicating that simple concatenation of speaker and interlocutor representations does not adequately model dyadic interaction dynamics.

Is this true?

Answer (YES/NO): NO